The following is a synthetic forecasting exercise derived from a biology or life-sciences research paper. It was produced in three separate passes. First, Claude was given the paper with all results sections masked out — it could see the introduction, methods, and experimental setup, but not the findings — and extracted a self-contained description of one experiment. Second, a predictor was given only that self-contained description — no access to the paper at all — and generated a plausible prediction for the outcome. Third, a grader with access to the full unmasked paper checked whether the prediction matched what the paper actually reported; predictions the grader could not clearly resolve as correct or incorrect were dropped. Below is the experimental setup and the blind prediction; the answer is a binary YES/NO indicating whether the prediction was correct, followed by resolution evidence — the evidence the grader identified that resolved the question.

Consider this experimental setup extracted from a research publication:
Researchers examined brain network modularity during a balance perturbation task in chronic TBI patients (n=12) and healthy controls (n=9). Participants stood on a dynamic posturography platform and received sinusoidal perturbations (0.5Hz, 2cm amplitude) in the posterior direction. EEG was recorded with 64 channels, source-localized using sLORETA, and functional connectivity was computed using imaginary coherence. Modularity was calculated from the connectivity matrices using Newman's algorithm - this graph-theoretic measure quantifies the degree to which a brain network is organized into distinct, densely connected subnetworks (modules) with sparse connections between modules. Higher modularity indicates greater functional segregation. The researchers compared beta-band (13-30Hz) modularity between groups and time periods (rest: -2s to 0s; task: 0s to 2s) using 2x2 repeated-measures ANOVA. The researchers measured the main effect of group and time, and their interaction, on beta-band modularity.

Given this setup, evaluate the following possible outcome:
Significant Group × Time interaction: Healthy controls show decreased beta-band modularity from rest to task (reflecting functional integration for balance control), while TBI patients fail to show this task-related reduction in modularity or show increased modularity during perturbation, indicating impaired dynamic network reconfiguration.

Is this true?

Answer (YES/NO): NO